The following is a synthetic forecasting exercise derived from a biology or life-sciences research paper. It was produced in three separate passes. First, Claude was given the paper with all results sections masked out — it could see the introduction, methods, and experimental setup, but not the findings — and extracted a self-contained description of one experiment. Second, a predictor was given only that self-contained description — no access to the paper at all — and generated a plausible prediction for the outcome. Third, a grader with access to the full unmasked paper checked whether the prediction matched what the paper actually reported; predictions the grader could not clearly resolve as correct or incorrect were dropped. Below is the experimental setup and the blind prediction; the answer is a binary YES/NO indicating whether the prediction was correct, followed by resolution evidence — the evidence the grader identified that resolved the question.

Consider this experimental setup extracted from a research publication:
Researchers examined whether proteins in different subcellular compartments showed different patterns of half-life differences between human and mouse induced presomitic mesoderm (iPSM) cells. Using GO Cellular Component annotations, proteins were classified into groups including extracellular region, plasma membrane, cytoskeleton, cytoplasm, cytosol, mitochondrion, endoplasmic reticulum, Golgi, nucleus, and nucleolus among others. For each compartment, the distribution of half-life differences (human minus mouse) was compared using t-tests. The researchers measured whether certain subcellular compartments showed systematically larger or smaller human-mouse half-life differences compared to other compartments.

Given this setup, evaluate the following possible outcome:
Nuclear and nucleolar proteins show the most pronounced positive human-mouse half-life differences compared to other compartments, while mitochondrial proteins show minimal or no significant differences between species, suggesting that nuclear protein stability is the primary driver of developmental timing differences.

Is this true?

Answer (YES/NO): NO